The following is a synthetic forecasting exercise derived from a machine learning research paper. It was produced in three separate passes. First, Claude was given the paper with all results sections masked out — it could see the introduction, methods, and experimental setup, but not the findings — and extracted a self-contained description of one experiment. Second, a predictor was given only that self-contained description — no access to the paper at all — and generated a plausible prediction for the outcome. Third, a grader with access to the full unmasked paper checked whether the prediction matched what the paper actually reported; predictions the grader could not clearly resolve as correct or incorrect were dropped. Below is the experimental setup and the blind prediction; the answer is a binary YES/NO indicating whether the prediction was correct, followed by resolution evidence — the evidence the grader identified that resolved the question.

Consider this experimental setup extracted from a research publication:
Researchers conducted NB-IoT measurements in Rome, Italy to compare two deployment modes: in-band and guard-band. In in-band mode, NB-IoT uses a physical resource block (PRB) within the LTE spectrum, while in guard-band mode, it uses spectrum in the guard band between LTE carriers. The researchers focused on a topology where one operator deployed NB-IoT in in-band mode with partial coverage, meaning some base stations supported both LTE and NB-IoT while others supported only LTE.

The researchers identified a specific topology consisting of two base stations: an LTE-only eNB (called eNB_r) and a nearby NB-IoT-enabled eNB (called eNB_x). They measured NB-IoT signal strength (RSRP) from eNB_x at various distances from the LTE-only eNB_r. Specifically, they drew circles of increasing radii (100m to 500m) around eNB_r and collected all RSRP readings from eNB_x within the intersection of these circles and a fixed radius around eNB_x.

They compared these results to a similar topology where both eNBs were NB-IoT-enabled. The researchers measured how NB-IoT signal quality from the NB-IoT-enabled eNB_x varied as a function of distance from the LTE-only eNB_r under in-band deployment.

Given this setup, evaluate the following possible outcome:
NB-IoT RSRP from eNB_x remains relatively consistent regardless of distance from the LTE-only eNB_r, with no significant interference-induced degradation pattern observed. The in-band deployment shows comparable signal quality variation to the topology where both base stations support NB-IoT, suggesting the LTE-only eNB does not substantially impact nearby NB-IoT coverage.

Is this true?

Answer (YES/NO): NO